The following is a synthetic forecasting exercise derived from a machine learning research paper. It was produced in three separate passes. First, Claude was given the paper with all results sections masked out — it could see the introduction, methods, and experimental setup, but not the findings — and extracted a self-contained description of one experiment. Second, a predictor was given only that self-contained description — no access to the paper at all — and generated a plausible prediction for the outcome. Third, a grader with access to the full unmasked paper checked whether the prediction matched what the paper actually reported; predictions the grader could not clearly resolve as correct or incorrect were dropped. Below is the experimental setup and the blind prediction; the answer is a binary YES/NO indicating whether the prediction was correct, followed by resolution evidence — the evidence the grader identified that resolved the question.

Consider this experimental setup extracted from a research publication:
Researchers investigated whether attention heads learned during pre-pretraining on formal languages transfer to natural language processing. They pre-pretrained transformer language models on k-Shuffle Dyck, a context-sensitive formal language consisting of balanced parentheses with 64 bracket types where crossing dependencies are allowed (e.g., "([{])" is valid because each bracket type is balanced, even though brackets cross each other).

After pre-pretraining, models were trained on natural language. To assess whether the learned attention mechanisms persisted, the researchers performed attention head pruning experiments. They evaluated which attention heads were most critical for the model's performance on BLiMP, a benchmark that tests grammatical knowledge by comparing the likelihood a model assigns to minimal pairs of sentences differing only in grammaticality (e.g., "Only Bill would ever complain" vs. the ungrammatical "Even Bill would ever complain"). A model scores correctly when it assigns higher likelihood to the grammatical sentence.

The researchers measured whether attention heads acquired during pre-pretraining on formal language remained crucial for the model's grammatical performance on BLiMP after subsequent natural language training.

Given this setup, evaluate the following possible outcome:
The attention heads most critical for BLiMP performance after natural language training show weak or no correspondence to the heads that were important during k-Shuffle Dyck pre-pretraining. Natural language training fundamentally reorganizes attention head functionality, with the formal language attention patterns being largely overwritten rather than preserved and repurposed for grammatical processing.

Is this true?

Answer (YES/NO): NO